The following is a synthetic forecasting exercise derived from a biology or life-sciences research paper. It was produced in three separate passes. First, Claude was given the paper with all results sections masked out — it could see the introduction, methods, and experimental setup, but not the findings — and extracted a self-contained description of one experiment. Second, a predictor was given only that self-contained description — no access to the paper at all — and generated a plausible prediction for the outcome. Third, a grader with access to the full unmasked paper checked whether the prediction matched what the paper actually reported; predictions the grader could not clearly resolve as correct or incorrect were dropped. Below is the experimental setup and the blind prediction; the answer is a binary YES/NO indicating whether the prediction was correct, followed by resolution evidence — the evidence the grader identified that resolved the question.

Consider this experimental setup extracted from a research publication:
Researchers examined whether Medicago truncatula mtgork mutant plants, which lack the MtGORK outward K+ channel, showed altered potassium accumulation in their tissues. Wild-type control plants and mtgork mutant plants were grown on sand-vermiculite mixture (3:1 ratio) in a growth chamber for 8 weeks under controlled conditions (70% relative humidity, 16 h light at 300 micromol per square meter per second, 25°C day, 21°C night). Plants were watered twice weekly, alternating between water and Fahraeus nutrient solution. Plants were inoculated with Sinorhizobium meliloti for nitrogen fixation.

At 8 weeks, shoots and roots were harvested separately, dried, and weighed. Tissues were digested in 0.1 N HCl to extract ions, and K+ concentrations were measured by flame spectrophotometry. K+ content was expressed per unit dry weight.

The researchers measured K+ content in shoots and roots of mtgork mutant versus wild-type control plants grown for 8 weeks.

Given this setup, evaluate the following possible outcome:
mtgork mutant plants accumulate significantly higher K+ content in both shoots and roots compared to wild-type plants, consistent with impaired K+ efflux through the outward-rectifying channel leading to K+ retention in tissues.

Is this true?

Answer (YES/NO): NO